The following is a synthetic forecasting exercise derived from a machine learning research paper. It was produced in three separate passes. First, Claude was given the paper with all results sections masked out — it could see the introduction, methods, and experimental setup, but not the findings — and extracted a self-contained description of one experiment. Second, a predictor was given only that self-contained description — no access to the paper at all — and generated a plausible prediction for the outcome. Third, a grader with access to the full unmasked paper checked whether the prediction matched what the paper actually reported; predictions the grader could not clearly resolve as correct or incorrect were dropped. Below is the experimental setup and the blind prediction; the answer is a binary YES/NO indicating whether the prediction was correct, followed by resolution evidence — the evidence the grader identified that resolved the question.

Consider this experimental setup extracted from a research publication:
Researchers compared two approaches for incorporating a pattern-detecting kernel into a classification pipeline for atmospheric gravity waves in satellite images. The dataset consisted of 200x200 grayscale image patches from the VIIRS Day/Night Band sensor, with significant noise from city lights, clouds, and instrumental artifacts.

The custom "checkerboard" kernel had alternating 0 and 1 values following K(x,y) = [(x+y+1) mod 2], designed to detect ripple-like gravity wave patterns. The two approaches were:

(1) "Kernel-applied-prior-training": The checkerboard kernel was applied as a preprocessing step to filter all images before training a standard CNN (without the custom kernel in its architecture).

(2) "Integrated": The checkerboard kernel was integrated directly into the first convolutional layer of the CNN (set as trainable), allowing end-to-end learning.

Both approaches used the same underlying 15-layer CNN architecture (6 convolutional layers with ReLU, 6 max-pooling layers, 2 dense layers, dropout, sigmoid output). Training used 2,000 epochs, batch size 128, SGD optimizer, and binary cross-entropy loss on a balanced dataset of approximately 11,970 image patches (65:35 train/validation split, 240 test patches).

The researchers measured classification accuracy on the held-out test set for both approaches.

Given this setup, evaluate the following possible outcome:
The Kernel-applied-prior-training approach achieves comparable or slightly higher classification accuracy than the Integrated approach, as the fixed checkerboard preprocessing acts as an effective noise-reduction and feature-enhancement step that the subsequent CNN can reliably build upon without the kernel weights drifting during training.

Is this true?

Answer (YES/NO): NO